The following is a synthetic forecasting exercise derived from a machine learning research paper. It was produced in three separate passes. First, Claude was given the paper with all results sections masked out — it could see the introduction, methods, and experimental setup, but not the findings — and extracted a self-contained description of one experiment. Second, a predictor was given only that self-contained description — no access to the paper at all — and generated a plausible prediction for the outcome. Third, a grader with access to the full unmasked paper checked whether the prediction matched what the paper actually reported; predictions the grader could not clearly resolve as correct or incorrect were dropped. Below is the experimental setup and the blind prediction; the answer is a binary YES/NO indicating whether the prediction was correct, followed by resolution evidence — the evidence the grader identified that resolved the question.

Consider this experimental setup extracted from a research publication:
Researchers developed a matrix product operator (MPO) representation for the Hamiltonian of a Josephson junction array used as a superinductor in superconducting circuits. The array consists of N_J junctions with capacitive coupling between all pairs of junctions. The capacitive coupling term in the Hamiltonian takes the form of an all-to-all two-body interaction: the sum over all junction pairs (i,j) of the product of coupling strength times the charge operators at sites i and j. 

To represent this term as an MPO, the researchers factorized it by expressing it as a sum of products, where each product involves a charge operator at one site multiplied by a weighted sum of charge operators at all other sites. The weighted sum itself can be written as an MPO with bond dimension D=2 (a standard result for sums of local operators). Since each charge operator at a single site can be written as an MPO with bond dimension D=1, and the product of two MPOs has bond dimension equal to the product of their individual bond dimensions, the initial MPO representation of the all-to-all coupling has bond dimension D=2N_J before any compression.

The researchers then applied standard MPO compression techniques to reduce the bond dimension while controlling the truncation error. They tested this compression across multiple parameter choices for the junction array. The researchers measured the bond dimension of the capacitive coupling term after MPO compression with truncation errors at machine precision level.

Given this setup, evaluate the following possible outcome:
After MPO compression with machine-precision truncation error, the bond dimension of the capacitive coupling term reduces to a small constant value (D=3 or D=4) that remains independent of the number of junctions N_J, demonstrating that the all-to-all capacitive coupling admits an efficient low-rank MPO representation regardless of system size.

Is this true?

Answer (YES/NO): NO